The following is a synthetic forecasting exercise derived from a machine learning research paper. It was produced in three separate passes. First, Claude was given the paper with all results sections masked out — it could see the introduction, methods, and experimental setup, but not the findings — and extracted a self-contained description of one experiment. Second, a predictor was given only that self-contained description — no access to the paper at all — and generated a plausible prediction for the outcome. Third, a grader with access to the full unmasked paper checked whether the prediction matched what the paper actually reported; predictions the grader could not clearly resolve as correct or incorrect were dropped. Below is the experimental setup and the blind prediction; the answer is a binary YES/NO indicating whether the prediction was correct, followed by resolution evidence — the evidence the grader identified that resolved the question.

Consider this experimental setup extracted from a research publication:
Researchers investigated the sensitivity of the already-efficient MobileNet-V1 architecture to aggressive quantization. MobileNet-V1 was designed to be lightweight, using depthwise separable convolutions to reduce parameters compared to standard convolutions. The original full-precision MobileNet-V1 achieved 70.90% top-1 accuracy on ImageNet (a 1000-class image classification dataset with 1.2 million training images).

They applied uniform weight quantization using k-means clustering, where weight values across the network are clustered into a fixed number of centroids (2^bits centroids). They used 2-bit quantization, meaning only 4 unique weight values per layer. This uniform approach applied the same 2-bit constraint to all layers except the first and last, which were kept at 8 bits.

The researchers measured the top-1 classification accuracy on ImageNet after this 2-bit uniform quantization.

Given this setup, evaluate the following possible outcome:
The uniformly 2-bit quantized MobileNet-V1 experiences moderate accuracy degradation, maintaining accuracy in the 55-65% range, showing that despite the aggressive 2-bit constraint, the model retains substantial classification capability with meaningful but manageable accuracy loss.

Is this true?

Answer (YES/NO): NO